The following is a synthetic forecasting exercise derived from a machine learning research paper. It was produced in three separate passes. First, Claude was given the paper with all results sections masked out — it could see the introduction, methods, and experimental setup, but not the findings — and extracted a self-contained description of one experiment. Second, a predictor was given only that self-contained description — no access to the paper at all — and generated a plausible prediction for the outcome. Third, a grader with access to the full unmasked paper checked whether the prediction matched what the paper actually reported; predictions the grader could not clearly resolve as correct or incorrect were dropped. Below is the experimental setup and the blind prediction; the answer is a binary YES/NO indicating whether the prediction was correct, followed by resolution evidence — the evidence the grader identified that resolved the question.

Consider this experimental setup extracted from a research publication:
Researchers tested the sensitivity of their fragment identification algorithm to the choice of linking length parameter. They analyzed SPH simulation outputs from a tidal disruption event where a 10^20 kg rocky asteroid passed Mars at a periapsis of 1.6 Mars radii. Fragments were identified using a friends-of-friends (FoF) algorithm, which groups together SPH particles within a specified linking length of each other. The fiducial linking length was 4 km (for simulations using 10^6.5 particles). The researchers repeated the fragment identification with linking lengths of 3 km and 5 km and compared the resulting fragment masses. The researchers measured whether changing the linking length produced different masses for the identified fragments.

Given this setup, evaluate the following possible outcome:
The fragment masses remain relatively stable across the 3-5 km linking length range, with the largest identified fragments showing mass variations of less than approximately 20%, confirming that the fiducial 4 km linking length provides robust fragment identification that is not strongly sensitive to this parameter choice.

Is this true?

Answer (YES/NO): YES